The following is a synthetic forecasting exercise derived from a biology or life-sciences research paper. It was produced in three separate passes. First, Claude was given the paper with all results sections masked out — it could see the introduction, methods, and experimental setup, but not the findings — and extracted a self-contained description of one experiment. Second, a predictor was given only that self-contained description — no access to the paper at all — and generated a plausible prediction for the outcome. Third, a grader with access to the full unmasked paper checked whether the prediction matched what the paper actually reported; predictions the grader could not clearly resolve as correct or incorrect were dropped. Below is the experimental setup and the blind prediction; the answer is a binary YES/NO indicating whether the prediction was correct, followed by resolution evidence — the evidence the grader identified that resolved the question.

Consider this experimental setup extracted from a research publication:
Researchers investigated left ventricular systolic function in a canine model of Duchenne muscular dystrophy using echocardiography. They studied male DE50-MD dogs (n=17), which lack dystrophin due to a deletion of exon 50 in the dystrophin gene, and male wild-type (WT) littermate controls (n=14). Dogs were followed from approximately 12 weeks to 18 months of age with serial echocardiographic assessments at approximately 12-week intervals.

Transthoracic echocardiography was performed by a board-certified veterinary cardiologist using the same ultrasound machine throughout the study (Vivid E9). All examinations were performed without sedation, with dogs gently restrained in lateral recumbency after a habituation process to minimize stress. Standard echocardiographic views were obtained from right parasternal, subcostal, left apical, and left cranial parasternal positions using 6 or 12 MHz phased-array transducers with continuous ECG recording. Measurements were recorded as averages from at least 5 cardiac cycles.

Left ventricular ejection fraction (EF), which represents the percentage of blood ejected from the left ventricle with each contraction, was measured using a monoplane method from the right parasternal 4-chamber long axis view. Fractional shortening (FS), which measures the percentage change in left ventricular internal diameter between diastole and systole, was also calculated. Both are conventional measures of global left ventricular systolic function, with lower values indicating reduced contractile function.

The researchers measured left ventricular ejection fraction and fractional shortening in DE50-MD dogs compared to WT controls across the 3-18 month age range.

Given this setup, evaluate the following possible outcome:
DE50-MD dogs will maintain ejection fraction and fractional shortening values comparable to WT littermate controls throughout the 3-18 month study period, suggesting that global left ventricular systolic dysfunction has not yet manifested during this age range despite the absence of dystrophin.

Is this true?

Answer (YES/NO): YES